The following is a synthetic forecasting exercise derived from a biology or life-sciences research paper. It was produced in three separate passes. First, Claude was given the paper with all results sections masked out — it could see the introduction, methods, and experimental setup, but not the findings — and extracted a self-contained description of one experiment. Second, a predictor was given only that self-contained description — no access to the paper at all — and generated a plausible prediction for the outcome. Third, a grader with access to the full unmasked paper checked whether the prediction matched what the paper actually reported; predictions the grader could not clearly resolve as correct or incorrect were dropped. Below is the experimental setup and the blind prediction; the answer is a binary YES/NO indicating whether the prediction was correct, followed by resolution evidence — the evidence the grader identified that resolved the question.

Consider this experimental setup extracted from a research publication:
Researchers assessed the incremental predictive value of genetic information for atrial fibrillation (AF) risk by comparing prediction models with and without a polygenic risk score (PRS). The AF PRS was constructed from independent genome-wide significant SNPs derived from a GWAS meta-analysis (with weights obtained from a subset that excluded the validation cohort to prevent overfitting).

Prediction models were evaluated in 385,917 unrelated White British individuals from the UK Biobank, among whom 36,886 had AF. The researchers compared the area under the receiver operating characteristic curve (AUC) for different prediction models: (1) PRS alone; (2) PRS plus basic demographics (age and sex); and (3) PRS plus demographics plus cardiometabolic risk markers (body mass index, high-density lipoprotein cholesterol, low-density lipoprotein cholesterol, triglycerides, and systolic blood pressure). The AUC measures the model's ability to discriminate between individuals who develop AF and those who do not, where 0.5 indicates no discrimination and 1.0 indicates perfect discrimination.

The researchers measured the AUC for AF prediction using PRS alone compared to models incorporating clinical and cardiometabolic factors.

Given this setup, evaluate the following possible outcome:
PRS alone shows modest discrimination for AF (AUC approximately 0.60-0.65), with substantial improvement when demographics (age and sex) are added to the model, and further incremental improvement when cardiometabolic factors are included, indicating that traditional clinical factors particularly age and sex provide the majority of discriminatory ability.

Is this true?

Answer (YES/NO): YES